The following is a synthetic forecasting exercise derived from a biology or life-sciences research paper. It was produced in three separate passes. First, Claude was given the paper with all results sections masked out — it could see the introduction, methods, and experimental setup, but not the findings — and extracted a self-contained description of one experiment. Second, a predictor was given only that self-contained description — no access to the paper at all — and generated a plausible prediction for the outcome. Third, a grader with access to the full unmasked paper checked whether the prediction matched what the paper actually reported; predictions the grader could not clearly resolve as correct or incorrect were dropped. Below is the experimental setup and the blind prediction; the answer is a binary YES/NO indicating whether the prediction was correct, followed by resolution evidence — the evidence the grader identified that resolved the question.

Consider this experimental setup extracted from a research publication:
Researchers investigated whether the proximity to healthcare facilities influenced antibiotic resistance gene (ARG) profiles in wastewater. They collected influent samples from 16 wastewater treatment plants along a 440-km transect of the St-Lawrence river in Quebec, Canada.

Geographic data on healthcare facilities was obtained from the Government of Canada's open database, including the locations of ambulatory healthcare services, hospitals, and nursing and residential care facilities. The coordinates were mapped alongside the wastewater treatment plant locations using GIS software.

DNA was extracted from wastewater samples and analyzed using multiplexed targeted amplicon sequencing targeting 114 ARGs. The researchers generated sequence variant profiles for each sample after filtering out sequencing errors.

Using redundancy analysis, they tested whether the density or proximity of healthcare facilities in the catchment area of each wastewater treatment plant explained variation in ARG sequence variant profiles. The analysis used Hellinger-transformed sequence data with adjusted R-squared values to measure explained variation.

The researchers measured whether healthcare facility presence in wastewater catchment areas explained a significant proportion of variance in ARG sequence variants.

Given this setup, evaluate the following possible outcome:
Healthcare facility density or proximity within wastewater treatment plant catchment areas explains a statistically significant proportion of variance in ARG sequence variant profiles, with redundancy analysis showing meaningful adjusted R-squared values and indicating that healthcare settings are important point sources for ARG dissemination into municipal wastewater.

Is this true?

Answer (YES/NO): NO